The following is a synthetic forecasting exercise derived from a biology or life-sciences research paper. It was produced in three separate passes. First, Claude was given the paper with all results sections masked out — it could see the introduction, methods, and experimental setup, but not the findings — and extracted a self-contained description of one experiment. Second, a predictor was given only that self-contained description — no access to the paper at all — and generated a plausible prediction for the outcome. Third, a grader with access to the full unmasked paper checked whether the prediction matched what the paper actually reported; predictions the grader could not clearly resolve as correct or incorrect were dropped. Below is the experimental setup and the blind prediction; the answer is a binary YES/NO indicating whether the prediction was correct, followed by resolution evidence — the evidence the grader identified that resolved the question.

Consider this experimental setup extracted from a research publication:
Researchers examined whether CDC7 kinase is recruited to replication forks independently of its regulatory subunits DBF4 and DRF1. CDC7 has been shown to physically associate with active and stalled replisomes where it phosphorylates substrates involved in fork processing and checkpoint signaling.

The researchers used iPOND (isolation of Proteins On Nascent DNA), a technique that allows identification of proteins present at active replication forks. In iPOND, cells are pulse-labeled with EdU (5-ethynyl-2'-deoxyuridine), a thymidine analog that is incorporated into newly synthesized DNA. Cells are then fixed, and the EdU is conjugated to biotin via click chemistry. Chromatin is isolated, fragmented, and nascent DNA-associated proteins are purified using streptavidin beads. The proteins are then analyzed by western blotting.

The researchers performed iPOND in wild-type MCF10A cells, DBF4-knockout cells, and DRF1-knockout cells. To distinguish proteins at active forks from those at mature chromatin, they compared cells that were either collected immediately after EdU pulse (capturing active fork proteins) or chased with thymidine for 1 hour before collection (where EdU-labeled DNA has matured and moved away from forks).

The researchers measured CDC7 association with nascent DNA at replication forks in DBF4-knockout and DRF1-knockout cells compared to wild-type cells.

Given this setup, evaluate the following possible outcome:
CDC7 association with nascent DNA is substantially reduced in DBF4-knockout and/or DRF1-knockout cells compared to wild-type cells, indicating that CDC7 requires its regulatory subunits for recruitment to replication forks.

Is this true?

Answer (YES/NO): NO